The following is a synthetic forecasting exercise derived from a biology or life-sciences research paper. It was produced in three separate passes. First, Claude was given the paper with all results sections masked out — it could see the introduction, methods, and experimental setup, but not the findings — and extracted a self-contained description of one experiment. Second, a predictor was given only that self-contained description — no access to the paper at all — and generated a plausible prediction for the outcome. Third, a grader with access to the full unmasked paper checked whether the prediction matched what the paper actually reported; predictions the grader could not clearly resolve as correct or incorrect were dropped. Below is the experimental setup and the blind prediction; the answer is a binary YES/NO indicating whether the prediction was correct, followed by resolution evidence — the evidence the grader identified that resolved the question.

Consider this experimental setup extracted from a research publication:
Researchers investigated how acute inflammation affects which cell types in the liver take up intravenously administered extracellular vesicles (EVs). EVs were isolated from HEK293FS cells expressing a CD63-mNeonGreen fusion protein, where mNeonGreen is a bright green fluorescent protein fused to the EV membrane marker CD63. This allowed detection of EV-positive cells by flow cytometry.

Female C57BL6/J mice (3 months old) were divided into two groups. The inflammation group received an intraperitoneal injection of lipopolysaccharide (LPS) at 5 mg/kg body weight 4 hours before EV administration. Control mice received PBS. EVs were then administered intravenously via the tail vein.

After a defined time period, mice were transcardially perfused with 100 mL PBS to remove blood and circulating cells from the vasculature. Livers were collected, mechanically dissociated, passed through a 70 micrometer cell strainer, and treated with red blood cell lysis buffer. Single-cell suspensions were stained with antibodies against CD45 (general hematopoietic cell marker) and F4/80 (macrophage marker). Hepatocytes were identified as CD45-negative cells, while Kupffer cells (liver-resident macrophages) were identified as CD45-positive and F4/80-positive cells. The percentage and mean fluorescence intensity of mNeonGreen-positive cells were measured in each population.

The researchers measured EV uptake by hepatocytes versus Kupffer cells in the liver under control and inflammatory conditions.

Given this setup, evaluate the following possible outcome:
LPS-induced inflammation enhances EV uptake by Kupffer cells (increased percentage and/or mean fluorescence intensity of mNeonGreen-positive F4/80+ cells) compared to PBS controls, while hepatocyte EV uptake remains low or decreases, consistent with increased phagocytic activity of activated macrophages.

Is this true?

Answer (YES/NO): NO